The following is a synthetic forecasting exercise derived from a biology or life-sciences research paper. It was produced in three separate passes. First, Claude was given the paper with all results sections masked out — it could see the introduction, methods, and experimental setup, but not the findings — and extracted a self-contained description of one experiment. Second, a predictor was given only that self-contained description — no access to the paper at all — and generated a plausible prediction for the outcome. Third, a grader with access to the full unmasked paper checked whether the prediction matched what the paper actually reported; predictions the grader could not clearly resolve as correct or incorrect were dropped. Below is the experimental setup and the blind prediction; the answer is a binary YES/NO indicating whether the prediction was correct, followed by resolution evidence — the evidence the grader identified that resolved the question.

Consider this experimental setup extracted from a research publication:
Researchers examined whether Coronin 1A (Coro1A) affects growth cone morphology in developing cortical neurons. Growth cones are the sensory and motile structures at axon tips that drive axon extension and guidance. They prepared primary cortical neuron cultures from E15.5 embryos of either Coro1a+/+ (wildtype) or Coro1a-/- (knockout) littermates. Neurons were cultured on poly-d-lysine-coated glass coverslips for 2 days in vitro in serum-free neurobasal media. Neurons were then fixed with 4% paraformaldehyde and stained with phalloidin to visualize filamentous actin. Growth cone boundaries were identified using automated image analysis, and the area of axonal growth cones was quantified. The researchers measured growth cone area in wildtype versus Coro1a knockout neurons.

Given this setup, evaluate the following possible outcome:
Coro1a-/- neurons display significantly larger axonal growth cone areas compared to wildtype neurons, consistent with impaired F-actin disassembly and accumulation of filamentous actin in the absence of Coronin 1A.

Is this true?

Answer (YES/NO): YES